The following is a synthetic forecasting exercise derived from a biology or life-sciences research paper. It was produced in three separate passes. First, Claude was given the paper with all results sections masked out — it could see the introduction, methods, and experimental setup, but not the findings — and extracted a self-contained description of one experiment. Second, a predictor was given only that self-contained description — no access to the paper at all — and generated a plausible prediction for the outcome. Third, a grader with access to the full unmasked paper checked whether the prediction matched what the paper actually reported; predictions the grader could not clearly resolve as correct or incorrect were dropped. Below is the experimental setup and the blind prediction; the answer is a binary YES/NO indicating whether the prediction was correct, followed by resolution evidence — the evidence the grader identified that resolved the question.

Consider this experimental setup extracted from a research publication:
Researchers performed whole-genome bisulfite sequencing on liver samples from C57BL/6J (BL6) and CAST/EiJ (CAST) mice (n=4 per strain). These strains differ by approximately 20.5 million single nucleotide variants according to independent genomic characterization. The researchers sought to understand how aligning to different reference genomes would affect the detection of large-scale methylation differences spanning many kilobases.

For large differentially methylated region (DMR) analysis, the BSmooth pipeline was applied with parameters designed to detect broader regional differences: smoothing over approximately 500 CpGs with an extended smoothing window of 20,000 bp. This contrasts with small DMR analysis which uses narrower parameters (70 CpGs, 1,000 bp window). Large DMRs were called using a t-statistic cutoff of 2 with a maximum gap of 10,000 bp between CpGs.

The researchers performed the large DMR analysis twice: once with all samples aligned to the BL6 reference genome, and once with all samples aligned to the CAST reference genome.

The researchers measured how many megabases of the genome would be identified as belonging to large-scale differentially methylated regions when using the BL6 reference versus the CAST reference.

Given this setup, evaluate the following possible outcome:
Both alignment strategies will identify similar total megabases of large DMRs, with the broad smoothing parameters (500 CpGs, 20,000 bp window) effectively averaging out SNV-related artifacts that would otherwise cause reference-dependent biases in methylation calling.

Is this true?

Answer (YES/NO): NO